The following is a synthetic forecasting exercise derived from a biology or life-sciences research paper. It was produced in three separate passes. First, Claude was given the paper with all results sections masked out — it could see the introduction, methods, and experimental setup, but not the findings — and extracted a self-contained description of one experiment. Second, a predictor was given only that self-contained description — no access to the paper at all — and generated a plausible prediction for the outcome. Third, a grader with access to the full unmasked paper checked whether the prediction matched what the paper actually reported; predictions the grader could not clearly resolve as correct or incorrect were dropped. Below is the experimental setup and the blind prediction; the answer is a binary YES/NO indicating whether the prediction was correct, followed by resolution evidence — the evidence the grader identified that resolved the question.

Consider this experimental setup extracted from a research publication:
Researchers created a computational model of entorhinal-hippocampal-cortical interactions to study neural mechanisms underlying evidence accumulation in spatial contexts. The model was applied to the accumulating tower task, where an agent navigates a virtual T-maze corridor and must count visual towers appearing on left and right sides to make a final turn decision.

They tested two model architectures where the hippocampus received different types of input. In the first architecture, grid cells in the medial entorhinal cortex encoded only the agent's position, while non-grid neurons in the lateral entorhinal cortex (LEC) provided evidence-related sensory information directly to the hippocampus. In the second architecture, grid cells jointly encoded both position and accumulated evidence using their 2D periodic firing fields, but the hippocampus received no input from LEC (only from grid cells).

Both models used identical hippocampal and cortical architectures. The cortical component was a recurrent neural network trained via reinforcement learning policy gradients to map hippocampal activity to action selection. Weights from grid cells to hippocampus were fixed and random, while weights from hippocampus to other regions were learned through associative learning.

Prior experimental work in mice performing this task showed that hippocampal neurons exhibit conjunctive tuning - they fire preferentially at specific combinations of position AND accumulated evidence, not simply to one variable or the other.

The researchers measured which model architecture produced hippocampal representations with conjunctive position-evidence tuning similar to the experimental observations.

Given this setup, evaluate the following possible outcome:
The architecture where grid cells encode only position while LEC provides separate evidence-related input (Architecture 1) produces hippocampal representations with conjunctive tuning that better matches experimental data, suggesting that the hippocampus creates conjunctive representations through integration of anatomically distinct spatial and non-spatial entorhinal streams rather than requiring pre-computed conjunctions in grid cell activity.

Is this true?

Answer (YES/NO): NO